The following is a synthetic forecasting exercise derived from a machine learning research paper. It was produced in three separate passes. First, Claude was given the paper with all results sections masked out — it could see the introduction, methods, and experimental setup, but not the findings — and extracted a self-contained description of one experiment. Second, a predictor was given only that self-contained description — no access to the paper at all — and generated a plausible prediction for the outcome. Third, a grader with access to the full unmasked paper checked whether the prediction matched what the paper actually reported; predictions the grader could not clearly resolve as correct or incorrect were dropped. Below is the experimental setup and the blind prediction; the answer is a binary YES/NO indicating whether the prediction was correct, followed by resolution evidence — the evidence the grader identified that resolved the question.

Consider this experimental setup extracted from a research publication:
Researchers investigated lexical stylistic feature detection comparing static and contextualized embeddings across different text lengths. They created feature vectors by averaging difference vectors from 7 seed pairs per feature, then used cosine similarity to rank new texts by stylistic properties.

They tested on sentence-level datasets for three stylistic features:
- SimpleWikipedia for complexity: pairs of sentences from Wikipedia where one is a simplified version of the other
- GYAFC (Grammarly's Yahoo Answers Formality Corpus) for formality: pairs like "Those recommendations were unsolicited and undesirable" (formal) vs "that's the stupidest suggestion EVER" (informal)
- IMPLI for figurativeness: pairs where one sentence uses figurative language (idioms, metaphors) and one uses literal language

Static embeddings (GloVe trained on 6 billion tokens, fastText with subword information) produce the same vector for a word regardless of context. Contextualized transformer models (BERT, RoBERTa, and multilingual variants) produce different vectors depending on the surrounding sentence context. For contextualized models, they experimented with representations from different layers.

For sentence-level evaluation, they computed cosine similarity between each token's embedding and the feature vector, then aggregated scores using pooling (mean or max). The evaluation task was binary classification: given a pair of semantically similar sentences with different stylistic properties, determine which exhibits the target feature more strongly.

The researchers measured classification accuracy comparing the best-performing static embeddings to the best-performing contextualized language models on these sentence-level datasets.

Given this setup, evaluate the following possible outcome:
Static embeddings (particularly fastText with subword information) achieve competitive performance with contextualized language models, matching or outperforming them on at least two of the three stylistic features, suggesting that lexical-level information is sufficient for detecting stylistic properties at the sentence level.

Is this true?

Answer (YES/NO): NO